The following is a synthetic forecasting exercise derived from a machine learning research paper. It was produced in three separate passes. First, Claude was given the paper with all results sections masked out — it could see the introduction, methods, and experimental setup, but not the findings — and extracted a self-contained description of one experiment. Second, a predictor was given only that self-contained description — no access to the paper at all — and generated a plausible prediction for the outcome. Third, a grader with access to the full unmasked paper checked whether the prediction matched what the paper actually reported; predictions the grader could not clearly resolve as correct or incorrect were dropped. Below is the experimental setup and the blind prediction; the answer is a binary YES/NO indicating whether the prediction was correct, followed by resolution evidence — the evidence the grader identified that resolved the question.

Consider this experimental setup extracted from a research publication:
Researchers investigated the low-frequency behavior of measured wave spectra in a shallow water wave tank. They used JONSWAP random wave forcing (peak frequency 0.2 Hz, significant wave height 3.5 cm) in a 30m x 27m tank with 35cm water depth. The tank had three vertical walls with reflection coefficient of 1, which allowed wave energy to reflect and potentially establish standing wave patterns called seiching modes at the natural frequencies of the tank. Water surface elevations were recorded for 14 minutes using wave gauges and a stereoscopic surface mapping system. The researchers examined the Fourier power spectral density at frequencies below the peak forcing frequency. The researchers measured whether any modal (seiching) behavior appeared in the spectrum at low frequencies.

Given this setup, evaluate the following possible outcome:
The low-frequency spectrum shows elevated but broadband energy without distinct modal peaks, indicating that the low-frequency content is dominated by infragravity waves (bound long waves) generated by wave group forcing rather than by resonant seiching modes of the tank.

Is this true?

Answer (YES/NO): NO